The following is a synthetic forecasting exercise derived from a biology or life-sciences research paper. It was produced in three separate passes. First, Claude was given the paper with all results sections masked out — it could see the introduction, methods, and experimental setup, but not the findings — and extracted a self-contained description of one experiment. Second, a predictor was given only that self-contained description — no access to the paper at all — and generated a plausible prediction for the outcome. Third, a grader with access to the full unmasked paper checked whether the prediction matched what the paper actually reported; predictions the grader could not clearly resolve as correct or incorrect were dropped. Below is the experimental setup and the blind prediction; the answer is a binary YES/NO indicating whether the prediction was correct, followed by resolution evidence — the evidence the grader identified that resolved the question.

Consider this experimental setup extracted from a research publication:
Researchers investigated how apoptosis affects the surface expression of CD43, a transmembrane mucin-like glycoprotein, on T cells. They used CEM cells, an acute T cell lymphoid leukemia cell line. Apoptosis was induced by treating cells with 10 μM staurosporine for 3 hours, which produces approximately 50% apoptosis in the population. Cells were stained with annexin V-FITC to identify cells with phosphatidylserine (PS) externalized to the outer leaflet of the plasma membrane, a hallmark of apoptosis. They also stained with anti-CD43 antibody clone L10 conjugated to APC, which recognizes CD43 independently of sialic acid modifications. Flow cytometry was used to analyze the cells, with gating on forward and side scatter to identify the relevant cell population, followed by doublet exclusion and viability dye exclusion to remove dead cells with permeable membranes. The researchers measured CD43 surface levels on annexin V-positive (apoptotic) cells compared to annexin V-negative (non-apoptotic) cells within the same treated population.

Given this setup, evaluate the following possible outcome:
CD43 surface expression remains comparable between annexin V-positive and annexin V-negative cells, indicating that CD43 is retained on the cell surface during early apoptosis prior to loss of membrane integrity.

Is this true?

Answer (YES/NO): NO